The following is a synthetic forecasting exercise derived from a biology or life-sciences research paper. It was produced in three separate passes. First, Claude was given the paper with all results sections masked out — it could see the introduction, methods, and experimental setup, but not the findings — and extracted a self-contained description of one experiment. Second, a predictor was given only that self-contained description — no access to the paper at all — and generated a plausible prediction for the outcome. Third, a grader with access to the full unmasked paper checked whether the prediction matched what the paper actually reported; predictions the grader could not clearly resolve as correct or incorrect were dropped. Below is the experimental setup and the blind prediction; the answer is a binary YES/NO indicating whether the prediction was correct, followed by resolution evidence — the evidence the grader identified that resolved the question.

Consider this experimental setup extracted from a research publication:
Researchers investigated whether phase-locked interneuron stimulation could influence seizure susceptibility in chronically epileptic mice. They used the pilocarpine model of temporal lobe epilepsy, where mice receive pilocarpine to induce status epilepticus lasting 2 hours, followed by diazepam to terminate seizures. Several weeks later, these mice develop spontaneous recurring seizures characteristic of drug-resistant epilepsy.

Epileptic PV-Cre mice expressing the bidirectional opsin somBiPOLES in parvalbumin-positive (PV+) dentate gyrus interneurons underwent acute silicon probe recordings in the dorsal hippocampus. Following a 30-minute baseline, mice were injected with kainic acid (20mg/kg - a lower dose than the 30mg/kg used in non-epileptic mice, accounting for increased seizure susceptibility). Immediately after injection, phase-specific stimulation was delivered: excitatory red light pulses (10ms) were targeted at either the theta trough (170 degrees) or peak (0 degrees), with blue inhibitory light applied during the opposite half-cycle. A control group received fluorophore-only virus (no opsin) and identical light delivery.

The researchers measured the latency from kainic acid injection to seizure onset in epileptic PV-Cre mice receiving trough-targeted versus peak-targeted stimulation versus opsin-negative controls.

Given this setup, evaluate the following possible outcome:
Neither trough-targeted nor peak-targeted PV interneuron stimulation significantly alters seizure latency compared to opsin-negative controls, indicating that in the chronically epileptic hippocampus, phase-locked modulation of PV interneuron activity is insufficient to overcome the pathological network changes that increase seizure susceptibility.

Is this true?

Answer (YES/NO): NO